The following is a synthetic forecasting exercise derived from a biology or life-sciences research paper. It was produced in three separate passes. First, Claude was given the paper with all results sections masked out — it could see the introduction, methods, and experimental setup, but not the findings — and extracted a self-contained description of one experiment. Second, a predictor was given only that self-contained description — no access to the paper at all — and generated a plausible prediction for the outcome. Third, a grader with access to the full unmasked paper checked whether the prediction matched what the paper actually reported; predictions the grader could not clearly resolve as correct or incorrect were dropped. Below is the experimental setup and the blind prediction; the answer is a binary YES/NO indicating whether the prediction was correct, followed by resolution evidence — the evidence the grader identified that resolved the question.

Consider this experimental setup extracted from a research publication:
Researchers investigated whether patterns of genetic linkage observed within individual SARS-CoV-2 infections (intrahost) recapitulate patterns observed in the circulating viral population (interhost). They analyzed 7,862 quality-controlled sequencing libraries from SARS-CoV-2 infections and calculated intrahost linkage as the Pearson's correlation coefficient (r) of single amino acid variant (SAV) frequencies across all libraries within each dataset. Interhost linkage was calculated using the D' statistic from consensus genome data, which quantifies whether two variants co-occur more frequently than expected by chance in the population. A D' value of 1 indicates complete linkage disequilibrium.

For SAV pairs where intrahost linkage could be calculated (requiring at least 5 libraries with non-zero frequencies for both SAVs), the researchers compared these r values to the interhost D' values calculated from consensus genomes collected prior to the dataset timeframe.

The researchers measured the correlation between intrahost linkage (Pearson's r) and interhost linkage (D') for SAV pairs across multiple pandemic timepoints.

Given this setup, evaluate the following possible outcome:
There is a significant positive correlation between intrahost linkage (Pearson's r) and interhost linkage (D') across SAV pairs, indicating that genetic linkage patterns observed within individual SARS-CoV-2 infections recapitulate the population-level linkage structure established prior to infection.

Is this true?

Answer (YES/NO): YES